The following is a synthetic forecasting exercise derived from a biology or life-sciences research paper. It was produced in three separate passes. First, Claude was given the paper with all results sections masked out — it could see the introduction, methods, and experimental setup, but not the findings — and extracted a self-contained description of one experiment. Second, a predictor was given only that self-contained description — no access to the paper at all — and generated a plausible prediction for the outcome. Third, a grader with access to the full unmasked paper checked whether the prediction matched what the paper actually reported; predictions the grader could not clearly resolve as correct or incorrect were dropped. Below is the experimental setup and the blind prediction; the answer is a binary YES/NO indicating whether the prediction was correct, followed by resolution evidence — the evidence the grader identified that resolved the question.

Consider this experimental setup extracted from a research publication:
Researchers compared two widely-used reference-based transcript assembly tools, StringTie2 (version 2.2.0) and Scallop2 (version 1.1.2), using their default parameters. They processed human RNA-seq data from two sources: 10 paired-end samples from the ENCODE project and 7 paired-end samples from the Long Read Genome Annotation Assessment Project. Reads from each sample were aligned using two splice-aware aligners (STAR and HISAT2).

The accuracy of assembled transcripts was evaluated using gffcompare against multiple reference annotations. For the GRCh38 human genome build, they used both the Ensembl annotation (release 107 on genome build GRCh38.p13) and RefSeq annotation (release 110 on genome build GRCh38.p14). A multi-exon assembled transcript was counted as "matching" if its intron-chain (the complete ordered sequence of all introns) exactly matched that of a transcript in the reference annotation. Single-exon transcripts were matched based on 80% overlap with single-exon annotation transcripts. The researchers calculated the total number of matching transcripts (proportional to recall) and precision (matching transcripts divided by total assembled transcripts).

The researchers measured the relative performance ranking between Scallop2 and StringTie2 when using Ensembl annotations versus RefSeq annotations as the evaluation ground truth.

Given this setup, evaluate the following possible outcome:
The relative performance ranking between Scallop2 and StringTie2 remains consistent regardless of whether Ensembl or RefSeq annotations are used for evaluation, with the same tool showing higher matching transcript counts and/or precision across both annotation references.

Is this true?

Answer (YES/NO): NO